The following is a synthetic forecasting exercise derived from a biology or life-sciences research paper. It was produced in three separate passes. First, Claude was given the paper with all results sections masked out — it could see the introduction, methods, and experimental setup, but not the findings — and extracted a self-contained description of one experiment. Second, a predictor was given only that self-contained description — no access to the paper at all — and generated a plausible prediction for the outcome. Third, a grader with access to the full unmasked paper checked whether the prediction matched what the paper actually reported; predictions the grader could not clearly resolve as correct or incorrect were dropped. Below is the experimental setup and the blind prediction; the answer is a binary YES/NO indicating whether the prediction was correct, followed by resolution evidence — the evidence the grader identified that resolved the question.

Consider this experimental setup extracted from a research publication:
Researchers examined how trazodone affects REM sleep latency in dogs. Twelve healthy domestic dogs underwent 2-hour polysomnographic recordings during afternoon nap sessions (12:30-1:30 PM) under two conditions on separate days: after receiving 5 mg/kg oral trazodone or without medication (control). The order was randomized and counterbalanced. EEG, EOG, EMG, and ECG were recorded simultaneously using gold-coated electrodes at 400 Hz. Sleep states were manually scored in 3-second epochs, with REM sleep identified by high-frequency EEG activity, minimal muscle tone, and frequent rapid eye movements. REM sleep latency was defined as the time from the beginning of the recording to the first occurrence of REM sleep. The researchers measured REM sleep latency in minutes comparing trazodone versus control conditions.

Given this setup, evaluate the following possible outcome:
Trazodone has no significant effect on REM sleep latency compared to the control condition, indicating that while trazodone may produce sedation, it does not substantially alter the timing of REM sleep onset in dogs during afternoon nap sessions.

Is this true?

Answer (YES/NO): NO